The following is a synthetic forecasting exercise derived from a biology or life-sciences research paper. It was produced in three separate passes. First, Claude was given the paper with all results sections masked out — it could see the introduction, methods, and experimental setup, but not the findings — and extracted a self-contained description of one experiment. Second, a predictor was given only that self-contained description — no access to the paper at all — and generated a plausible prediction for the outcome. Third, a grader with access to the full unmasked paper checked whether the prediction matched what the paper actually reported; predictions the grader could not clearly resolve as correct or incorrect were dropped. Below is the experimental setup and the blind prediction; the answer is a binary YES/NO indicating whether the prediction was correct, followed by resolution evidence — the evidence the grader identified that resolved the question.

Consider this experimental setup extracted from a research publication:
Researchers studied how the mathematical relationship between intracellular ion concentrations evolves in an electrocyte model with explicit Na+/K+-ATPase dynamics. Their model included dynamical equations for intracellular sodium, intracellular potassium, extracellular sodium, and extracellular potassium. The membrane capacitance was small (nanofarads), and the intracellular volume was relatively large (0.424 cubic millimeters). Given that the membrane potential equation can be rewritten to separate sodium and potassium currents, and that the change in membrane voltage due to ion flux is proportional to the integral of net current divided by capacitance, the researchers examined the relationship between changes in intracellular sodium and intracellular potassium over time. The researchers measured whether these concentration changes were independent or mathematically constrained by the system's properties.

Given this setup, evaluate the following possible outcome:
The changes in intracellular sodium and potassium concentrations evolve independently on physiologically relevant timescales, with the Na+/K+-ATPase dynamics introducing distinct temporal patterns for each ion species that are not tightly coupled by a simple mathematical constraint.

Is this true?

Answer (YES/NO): NO